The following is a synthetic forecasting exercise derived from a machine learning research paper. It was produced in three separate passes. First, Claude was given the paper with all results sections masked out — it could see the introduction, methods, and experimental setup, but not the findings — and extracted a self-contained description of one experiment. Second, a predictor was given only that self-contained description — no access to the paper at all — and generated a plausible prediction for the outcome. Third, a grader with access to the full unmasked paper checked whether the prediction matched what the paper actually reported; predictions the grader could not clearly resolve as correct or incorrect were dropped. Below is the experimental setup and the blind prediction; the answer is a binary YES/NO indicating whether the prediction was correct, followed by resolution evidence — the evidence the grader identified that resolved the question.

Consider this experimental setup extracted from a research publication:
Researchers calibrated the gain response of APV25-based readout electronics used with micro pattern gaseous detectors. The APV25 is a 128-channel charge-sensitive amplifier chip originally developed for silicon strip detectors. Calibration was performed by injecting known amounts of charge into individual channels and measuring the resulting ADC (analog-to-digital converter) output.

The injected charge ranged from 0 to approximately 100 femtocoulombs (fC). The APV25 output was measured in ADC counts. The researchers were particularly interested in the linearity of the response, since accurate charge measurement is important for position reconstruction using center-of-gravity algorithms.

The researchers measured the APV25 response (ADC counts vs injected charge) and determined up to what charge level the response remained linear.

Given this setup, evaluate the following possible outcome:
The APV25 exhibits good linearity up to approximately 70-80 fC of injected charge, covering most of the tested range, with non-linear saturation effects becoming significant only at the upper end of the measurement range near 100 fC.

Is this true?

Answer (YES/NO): NO